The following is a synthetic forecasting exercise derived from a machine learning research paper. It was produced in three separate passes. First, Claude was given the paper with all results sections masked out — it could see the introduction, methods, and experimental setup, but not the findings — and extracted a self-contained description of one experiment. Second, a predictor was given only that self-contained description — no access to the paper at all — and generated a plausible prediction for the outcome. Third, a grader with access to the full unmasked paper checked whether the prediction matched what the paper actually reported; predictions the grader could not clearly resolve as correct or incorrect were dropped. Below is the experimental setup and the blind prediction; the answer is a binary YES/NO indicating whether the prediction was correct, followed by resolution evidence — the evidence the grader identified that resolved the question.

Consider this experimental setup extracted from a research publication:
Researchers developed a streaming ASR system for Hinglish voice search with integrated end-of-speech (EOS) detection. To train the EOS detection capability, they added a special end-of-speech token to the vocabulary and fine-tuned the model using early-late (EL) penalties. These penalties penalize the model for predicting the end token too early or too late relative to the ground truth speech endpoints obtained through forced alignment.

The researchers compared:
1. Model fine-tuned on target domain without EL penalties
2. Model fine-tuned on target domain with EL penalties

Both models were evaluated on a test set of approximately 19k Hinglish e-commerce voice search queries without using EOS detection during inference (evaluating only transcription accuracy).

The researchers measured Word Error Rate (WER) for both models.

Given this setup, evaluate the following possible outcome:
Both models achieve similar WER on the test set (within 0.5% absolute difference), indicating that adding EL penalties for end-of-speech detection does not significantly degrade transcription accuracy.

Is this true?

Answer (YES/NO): YES